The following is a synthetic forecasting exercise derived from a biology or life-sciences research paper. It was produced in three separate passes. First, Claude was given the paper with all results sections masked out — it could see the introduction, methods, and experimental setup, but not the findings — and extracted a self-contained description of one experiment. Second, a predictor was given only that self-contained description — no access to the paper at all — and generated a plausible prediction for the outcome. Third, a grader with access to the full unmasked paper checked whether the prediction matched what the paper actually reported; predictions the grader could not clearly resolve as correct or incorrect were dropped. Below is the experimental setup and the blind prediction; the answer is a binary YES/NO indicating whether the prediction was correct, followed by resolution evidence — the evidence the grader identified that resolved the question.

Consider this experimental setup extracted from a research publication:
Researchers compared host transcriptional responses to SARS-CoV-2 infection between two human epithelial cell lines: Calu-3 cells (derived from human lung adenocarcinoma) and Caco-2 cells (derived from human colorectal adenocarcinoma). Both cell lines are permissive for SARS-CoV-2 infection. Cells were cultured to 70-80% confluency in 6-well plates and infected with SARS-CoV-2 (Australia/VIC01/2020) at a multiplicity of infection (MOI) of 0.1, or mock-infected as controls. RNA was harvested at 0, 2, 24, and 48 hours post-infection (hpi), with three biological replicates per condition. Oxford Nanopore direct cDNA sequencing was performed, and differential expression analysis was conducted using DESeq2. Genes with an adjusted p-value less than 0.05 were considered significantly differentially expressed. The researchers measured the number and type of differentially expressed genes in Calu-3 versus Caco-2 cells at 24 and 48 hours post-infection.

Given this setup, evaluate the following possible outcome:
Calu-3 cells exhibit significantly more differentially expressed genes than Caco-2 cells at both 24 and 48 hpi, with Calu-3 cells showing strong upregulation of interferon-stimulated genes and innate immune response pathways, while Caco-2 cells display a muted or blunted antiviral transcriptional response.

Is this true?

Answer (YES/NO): YES